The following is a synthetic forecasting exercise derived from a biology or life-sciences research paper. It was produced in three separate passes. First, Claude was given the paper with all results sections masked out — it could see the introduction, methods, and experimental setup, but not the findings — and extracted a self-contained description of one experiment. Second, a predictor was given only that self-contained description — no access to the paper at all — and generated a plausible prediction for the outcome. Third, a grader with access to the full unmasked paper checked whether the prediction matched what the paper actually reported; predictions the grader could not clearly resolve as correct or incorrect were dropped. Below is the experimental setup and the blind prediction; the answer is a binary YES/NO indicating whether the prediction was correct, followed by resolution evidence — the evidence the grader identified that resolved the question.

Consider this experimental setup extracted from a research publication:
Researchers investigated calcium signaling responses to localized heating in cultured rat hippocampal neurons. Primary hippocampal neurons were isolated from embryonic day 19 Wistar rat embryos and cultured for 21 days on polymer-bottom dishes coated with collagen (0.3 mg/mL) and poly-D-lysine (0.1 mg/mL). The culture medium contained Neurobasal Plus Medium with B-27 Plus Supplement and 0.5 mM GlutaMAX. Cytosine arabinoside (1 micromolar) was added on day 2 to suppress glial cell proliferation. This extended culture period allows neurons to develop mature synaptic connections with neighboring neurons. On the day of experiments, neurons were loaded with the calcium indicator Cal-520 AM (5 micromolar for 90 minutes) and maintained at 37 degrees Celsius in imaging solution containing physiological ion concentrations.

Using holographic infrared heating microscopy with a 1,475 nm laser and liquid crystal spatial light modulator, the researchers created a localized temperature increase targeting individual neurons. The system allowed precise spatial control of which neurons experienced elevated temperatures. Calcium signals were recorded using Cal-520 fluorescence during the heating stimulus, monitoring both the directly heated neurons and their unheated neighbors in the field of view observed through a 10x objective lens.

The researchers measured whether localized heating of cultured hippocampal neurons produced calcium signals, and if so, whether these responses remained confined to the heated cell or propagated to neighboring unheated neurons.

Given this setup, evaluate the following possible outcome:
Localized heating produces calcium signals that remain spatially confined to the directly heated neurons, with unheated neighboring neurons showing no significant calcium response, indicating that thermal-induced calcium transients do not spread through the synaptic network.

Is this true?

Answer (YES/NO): NO